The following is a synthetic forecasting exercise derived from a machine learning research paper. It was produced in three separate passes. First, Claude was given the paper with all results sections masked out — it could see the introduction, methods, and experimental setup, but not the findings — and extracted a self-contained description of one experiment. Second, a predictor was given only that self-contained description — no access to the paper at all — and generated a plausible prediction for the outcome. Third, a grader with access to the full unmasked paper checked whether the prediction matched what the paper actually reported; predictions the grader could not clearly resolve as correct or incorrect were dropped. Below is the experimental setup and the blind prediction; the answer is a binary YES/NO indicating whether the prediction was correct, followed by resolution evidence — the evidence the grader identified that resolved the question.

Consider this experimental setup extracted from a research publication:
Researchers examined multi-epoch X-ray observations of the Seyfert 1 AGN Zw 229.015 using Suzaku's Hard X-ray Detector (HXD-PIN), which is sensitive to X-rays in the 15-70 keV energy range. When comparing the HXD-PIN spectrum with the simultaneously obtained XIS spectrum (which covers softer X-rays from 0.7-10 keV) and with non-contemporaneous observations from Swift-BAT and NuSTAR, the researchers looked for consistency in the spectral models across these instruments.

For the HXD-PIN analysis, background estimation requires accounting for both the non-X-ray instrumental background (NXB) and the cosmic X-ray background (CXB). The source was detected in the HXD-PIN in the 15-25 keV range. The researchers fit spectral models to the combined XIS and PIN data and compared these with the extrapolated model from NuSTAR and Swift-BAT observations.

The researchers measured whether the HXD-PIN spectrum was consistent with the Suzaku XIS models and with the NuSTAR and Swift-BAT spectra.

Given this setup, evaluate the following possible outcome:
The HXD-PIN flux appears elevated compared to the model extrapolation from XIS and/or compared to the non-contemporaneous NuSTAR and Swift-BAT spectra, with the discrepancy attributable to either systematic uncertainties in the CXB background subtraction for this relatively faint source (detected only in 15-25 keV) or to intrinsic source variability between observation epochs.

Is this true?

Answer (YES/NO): NO